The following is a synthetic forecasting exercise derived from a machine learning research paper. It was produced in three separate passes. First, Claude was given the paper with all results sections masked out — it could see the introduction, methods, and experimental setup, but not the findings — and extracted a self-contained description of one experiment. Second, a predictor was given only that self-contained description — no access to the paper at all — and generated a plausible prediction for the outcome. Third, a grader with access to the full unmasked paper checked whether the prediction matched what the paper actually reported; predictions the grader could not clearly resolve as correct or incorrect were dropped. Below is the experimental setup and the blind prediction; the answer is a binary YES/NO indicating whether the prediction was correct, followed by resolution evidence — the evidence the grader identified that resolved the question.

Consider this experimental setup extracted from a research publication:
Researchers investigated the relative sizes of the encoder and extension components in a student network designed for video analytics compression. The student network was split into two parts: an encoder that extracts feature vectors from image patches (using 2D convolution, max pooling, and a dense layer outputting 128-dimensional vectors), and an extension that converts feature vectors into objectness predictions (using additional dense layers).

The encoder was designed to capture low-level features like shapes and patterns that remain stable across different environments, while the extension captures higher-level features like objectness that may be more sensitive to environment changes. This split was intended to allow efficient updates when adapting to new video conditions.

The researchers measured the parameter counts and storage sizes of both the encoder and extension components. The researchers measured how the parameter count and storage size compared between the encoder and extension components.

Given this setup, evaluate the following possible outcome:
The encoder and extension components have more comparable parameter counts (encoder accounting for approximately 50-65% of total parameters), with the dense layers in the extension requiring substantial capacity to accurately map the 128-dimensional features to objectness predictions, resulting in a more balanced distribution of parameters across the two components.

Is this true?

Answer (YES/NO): NO